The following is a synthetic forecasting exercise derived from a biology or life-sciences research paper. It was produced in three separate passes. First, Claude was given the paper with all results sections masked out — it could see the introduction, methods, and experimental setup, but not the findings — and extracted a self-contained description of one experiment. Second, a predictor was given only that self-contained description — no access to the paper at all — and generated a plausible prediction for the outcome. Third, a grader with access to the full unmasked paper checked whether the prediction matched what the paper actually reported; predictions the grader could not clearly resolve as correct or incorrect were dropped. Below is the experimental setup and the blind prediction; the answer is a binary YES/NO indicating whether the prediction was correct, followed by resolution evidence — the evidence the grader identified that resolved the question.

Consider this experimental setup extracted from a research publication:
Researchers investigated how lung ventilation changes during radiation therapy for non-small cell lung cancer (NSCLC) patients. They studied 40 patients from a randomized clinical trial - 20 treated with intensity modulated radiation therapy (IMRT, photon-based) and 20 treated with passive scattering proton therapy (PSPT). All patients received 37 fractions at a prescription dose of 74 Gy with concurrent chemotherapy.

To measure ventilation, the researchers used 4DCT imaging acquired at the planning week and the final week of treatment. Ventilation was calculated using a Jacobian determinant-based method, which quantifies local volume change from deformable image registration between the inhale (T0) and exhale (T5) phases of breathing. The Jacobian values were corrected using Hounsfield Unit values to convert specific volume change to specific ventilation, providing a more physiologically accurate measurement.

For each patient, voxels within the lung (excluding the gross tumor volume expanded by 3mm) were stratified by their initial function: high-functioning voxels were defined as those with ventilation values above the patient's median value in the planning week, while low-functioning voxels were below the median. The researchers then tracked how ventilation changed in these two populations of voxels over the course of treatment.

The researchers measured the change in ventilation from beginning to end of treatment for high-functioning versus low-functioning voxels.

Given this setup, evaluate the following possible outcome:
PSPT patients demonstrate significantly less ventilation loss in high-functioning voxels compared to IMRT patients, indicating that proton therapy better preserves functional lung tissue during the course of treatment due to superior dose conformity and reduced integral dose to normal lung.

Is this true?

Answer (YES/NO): NO